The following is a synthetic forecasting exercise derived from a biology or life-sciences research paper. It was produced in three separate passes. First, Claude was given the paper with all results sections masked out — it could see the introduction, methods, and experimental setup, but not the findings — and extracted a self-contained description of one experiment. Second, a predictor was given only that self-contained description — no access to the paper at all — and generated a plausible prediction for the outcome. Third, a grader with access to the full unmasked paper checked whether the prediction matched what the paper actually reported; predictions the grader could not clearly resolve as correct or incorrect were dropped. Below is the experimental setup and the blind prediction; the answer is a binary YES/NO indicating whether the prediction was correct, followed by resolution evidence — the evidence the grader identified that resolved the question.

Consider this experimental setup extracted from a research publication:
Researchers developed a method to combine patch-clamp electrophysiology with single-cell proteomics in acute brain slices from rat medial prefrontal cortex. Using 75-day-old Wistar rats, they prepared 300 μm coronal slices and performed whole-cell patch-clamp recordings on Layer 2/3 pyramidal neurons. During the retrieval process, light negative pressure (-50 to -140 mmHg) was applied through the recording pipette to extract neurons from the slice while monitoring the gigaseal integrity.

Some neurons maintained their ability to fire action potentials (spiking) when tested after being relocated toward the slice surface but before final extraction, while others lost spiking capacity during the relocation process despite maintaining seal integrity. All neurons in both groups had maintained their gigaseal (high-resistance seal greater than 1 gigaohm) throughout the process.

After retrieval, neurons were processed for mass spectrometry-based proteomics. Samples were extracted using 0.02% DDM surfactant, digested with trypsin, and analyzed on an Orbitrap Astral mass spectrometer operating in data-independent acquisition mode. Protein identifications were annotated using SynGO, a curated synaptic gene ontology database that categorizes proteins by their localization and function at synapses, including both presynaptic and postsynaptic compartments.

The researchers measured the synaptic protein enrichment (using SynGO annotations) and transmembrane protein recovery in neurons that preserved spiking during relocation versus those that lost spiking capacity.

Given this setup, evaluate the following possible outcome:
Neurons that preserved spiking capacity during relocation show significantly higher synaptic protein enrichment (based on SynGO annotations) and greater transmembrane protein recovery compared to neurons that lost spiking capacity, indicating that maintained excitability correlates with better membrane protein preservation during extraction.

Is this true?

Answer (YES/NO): YES